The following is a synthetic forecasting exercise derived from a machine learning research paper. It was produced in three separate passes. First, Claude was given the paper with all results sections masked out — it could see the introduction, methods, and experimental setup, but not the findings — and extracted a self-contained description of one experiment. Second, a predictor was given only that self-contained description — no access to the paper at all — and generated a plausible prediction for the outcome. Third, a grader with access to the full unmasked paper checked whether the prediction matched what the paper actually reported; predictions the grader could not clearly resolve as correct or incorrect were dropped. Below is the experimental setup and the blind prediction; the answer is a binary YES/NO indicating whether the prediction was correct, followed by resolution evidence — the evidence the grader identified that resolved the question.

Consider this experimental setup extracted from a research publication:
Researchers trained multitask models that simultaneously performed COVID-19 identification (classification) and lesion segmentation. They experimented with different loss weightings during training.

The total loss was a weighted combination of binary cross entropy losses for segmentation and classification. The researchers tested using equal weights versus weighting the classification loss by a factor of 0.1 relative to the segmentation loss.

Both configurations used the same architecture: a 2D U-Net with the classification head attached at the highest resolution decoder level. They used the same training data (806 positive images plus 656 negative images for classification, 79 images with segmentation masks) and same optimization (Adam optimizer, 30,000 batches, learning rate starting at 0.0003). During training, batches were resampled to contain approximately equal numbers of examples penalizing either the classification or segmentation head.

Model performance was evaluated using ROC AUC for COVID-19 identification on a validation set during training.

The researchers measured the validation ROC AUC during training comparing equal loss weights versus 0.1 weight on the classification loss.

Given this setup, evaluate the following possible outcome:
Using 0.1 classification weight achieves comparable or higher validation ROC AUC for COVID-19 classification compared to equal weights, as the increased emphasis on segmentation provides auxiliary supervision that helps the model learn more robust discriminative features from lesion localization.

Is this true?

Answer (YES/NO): YES